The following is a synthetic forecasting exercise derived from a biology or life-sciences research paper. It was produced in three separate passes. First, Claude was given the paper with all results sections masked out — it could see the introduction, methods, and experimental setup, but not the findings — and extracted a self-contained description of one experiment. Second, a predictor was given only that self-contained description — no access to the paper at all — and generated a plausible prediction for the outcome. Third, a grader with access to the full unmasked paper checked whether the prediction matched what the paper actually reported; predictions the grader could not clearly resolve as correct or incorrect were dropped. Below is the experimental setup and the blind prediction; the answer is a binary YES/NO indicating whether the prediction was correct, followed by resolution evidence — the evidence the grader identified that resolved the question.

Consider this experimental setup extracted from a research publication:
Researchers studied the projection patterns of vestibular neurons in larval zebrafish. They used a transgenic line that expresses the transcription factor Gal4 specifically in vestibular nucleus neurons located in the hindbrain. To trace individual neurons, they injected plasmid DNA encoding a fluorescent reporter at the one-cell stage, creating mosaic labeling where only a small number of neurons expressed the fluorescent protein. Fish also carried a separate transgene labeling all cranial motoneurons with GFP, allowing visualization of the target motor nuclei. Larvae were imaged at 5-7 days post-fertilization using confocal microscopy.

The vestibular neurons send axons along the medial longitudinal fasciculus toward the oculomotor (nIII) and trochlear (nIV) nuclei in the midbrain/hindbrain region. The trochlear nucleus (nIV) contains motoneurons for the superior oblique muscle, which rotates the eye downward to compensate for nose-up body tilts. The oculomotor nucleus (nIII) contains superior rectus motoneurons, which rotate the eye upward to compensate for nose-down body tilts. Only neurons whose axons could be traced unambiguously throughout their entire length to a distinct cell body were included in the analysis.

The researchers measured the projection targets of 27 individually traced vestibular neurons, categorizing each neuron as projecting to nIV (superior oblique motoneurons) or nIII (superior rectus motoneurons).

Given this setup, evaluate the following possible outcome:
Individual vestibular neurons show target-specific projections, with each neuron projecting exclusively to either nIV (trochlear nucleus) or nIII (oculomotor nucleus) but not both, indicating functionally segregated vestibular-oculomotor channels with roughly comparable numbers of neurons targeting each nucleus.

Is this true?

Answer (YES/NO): NO